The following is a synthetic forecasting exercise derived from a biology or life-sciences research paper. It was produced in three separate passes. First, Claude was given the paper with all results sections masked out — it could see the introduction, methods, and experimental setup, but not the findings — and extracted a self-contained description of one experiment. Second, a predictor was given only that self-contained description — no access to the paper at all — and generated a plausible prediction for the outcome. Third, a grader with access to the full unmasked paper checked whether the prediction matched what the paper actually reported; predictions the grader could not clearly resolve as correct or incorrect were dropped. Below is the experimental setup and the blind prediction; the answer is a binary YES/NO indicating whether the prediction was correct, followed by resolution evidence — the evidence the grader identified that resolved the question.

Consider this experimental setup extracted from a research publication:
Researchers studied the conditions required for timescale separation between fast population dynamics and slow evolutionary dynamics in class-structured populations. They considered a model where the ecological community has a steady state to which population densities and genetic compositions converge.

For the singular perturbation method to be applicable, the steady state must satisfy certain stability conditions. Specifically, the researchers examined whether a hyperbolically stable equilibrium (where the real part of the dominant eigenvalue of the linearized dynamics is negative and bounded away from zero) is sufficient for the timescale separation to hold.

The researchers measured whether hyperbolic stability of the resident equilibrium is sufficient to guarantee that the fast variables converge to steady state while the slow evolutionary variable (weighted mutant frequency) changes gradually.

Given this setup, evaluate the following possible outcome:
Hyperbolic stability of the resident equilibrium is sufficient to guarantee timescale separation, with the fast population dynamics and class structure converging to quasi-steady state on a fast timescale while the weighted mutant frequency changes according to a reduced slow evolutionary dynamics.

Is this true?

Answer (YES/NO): YES